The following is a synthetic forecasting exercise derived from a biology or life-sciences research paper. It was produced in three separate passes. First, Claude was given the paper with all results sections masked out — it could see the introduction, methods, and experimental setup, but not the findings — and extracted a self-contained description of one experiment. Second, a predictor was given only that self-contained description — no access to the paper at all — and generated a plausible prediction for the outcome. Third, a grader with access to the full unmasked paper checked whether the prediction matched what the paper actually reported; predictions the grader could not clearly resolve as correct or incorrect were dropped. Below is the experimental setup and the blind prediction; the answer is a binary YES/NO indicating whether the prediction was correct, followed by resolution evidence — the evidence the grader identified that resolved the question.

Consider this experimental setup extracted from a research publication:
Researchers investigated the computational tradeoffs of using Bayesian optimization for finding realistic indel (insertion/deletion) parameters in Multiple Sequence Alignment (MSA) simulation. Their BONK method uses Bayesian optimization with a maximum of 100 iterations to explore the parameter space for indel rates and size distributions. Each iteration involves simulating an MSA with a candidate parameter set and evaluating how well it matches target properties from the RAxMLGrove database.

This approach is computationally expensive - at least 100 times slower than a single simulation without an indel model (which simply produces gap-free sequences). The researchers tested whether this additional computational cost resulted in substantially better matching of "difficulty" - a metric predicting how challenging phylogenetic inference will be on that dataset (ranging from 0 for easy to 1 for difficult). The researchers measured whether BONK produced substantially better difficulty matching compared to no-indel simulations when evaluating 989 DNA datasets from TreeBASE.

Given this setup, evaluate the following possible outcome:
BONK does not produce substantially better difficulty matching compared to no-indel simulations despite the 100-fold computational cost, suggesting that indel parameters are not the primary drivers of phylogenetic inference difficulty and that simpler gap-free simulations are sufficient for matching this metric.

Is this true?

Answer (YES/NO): YES